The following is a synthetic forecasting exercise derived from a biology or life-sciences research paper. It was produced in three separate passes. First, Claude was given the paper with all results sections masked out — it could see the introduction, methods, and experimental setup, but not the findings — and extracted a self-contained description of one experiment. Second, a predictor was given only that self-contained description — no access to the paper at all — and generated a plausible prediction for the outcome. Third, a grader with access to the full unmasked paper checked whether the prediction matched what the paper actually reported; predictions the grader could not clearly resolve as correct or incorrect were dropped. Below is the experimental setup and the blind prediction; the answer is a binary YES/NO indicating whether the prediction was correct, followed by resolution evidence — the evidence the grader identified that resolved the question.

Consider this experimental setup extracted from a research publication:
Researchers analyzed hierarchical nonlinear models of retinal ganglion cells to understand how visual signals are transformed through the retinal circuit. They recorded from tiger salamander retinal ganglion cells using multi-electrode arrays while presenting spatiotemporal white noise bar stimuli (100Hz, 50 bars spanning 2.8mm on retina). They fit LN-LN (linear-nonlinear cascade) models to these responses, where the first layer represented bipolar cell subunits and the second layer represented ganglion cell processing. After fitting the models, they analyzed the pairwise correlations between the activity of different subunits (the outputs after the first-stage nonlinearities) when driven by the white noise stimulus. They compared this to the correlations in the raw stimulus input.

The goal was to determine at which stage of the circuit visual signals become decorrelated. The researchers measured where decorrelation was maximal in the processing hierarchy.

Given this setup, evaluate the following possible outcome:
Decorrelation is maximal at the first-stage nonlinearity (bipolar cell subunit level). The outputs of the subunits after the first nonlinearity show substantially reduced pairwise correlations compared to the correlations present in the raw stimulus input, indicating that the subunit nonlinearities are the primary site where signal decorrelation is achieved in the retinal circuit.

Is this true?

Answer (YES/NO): YES